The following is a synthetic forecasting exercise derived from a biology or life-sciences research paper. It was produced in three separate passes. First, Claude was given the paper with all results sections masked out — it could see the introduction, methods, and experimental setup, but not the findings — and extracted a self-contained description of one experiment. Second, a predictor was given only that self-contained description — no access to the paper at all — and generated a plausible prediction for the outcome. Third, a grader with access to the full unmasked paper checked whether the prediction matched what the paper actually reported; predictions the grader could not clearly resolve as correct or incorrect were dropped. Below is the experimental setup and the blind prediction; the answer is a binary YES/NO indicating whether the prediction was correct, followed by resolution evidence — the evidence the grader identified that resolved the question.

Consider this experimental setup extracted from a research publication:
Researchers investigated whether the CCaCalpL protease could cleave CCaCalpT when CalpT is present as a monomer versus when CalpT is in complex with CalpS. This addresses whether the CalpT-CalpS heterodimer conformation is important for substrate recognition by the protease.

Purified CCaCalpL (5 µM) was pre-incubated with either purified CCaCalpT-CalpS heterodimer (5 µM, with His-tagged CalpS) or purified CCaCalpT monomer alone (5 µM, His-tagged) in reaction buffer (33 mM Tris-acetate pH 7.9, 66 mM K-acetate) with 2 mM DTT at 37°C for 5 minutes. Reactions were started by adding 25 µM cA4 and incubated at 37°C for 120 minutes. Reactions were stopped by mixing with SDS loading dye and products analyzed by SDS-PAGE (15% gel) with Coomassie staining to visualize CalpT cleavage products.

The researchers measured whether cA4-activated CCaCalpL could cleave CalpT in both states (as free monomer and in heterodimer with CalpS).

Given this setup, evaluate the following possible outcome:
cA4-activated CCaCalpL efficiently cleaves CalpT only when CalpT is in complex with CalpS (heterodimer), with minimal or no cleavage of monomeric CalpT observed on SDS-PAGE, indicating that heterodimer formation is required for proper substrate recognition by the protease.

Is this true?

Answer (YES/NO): NO